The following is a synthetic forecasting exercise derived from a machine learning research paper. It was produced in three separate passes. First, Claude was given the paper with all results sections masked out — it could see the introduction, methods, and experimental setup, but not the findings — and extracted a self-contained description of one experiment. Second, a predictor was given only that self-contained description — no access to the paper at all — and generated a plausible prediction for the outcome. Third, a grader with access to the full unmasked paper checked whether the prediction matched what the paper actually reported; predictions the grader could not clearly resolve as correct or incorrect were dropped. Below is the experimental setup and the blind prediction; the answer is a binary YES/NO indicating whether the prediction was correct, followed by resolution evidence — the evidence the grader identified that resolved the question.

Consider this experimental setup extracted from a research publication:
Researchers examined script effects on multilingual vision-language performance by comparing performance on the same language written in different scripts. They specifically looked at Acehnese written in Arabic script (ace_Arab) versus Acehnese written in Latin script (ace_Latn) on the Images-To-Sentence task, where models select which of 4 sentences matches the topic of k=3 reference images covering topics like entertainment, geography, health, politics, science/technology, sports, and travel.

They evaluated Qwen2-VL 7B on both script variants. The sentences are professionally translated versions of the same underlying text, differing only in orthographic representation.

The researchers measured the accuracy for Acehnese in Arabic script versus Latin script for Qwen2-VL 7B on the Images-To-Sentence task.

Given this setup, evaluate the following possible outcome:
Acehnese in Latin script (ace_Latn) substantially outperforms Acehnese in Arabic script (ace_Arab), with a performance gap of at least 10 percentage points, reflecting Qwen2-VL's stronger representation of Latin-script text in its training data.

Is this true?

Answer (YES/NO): YES